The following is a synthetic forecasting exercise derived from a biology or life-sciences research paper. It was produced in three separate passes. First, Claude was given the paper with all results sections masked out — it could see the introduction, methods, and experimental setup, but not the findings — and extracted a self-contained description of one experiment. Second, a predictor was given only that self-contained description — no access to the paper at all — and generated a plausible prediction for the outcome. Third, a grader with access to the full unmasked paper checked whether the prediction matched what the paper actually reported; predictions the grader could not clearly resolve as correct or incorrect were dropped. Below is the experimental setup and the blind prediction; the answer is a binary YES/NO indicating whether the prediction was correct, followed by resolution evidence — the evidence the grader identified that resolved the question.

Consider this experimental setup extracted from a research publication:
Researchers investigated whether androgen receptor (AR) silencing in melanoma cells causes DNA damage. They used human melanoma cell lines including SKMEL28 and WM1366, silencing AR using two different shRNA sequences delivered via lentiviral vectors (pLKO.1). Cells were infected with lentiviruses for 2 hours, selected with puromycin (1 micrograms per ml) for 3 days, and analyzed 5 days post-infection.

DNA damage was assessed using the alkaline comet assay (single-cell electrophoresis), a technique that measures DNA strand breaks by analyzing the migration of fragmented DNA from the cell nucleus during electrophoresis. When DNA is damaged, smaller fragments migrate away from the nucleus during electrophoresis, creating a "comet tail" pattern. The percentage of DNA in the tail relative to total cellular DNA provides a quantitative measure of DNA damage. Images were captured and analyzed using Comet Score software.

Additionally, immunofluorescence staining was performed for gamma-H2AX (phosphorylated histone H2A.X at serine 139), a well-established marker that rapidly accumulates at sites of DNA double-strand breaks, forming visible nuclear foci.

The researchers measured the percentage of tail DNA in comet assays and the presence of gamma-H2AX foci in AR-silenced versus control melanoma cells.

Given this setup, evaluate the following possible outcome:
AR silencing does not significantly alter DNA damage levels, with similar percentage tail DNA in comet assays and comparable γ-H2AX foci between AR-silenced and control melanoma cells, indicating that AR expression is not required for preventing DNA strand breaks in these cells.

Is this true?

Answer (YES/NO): NO